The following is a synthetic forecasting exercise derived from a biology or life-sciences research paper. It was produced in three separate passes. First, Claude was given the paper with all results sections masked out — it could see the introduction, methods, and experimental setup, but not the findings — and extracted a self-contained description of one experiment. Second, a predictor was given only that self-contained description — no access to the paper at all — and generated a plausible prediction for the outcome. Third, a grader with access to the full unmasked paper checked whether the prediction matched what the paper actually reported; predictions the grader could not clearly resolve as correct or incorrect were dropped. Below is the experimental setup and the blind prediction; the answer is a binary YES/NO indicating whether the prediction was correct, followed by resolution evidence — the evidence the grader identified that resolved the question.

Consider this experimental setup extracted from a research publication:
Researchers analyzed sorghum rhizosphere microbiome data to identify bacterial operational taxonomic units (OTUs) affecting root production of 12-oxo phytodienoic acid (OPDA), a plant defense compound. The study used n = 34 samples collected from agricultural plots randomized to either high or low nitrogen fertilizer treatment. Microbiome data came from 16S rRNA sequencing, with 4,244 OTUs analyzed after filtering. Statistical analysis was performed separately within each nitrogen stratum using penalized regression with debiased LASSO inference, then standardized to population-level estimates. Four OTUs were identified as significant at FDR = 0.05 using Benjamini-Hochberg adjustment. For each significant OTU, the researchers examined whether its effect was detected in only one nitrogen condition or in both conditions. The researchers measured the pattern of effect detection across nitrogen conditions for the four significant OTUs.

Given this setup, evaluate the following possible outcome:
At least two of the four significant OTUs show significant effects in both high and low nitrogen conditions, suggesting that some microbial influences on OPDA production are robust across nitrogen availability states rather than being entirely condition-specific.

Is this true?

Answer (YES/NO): NO